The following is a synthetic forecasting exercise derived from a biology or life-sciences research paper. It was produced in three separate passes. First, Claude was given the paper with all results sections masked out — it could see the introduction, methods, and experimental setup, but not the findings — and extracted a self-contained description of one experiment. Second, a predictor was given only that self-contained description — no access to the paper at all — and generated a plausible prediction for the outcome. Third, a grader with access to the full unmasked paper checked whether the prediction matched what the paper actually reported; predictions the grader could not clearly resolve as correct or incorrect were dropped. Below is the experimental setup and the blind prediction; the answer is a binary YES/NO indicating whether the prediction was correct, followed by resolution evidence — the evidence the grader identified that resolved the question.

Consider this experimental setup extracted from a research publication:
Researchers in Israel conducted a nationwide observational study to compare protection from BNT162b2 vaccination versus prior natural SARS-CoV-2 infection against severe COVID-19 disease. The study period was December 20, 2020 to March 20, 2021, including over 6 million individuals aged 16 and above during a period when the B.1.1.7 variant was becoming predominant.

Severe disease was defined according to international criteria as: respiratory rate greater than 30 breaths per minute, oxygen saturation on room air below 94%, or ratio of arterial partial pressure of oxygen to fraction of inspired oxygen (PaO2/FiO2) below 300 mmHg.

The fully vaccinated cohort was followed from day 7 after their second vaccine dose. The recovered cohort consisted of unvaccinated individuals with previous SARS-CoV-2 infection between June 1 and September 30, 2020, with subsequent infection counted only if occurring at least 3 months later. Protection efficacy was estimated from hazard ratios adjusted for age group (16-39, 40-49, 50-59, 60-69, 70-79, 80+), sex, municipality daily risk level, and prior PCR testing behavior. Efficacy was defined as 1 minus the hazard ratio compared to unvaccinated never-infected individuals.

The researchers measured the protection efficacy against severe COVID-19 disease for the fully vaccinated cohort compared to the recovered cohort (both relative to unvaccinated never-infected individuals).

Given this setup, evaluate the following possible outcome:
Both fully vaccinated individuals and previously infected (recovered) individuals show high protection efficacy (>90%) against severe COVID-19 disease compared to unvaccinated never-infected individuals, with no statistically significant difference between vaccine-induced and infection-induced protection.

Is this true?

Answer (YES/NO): YES